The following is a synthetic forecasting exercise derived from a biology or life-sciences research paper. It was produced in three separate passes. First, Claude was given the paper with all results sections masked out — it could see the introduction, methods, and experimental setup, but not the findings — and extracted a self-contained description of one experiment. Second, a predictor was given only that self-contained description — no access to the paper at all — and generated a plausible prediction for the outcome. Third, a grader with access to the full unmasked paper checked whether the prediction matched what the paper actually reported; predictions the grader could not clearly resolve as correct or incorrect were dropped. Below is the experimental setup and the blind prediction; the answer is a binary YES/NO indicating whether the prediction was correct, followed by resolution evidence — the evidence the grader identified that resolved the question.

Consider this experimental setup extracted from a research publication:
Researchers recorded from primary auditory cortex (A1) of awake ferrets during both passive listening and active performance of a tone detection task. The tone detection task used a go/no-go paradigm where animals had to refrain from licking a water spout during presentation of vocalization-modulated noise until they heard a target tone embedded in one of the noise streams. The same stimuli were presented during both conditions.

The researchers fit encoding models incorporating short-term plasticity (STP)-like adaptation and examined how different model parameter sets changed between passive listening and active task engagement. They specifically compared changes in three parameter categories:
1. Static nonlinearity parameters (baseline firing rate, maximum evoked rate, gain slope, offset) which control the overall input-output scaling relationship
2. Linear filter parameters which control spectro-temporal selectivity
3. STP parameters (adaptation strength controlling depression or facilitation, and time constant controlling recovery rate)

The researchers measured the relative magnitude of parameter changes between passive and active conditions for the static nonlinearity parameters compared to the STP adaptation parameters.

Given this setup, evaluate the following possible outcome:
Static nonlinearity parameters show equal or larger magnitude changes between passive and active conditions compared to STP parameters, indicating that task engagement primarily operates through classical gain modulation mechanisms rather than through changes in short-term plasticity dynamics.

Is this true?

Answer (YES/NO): YES